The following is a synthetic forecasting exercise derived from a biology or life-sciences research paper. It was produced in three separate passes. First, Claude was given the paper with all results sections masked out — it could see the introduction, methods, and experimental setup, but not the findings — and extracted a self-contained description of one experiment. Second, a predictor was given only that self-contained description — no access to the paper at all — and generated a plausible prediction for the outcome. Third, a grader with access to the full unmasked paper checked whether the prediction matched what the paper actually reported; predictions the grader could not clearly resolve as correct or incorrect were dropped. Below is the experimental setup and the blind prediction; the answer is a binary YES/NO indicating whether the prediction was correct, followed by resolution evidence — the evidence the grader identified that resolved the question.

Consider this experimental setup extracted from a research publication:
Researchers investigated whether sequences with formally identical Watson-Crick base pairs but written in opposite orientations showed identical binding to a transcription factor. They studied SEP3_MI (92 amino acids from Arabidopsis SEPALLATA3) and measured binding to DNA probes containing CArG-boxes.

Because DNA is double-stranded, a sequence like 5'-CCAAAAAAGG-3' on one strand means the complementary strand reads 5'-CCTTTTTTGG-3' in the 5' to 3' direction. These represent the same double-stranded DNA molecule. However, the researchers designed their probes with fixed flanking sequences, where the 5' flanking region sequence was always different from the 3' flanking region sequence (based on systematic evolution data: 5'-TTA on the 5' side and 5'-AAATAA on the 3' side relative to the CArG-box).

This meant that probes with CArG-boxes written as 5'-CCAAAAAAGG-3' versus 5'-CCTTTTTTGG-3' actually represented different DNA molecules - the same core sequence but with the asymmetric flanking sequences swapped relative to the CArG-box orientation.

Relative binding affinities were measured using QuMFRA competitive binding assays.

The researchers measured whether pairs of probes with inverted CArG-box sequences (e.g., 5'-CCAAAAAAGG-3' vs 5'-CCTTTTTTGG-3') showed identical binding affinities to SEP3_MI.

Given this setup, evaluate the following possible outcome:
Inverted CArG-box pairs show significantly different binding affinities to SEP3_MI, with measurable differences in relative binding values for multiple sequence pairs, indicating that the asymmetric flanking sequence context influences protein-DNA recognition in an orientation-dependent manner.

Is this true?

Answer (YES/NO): NO